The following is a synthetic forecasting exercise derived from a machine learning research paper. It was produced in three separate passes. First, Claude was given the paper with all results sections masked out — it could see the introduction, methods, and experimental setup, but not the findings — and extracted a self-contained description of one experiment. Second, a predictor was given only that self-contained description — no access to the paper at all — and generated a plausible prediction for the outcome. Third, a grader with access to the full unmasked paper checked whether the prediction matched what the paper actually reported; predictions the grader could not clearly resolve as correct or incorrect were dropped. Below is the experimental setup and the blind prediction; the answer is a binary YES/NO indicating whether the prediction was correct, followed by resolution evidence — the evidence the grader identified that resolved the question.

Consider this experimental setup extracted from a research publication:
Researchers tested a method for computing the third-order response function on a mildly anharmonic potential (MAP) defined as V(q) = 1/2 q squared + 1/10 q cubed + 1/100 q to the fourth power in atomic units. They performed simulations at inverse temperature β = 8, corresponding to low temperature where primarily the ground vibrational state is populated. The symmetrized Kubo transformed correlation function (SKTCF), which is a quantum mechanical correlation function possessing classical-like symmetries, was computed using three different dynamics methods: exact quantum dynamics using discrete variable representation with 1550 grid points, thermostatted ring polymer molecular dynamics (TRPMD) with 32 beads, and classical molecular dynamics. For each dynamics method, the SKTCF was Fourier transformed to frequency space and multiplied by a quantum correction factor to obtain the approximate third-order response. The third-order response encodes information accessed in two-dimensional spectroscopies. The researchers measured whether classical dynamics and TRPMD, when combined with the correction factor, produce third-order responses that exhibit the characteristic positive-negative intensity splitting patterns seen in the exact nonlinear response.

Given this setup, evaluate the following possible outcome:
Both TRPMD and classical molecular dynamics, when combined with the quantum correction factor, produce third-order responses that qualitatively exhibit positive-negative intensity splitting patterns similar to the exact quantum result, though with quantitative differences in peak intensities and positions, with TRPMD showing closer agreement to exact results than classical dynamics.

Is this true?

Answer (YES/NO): YES